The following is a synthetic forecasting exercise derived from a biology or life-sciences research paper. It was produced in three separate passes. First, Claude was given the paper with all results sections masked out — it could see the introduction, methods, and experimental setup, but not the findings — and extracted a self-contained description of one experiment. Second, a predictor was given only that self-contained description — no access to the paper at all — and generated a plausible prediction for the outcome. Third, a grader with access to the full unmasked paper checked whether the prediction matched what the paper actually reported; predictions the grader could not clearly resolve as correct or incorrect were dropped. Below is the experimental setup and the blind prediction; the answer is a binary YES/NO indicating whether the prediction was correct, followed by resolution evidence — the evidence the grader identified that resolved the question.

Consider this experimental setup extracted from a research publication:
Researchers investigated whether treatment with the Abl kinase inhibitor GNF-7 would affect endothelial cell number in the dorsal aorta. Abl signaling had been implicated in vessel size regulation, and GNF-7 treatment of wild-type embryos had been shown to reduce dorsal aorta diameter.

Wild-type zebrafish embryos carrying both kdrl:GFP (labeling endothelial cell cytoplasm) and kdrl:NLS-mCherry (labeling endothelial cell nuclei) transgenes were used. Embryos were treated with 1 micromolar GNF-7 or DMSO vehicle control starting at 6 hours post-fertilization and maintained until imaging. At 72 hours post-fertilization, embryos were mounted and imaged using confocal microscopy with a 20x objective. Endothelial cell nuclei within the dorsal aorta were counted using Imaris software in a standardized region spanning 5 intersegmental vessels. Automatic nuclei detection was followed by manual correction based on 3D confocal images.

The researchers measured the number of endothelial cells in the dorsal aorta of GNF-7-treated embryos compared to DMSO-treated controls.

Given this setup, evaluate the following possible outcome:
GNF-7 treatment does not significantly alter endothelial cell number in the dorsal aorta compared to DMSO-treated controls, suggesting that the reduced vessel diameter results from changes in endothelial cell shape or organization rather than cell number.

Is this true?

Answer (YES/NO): NO